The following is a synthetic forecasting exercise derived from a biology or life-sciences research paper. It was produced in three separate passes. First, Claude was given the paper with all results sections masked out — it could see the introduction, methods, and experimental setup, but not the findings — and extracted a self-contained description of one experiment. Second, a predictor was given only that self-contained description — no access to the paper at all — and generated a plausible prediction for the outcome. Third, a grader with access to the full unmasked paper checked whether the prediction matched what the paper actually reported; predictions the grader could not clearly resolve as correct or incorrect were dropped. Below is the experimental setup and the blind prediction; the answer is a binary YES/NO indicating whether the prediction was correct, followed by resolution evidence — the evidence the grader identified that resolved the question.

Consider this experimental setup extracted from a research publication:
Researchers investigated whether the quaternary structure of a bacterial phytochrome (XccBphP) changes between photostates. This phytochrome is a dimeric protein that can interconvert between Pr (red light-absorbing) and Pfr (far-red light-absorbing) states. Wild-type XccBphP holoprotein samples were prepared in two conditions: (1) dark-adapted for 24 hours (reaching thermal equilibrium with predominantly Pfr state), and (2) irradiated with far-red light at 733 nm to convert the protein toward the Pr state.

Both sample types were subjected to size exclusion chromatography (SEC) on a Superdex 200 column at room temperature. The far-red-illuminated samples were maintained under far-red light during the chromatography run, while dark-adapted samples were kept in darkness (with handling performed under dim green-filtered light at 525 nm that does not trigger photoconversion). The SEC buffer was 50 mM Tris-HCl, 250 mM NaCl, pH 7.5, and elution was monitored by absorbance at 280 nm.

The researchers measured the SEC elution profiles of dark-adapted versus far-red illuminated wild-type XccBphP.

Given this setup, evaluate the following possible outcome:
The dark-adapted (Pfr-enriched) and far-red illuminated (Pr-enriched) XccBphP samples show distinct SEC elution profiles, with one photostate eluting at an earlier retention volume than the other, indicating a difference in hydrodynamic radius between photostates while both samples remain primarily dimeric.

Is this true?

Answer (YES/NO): YES